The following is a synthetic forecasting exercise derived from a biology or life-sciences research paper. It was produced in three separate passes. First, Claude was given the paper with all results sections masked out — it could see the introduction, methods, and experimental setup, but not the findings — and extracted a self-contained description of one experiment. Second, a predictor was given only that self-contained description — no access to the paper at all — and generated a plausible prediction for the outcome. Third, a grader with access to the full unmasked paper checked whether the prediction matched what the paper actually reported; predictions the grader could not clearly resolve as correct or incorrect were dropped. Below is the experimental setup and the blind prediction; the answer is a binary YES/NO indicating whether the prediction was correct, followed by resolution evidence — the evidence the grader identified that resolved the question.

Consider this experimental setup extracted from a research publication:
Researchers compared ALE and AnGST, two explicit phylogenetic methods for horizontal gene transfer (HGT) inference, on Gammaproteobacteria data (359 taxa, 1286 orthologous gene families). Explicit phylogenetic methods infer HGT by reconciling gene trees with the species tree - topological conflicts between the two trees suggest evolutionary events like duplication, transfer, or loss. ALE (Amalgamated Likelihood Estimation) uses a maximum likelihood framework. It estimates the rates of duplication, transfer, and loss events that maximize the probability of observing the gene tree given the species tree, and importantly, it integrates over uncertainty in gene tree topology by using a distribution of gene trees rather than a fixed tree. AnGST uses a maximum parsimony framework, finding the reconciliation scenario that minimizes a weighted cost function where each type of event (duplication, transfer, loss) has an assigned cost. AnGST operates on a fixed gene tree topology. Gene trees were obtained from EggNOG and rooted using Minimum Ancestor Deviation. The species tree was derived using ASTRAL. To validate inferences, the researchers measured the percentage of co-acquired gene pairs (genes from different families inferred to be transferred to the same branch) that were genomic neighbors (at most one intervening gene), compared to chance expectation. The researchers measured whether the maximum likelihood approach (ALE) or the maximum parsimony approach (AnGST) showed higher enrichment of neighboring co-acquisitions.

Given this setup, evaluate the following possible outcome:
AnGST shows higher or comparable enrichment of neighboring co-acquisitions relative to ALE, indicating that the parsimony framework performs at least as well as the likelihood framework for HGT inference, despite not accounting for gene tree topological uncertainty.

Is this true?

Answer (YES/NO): NO